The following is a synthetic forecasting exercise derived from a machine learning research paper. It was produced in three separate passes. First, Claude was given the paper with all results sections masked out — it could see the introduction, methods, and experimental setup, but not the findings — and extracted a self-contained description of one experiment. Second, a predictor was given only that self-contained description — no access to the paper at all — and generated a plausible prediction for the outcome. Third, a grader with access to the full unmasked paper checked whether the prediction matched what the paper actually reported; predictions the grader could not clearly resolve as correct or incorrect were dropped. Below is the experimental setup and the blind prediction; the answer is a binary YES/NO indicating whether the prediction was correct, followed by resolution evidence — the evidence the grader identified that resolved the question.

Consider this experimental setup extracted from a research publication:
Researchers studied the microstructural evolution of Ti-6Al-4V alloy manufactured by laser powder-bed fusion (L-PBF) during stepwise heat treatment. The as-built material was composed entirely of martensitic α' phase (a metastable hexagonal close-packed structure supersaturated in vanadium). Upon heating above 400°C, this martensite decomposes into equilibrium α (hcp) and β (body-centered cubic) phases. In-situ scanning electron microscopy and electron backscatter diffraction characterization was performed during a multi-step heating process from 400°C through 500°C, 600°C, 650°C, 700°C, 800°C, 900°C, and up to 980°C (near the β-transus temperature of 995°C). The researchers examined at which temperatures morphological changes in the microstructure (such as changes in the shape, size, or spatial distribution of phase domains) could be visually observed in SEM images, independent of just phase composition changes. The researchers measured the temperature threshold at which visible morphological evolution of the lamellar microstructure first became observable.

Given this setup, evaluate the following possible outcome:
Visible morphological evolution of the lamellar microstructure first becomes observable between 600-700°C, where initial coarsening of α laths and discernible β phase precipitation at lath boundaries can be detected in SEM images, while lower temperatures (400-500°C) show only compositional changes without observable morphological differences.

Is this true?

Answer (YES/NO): NO